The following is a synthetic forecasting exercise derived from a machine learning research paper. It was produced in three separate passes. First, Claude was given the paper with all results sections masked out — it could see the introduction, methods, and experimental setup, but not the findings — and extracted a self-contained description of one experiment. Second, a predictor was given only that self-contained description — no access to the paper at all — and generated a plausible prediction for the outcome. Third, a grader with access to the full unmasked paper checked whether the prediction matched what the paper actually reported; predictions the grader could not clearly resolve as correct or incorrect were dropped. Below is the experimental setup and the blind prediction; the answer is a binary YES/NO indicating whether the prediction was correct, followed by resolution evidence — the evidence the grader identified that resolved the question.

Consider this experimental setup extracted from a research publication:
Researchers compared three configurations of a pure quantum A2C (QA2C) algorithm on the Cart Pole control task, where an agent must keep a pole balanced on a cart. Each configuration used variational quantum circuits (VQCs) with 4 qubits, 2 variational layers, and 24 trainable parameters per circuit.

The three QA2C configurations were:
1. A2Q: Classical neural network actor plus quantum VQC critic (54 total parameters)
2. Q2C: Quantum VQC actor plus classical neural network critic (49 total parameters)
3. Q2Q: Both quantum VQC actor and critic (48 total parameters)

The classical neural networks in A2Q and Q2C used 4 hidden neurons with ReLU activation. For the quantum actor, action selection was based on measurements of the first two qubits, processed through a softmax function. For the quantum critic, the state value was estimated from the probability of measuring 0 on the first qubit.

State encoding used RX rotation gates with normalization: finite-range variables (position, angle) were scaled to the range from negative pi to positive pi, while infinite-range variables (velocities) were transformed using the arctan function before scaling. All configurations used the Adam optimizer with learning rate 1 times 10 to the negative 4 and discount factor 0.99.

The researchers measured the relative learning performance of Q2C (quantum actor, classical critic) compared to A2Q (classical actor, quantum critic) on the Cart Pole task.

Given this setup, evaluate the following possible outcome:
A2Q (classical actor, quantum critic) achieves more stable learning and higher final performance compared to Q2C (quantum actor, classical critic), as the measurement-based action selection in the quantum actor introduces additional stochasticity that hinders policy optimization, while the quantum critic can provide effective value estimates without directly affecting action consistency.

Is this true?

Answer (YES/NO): NO